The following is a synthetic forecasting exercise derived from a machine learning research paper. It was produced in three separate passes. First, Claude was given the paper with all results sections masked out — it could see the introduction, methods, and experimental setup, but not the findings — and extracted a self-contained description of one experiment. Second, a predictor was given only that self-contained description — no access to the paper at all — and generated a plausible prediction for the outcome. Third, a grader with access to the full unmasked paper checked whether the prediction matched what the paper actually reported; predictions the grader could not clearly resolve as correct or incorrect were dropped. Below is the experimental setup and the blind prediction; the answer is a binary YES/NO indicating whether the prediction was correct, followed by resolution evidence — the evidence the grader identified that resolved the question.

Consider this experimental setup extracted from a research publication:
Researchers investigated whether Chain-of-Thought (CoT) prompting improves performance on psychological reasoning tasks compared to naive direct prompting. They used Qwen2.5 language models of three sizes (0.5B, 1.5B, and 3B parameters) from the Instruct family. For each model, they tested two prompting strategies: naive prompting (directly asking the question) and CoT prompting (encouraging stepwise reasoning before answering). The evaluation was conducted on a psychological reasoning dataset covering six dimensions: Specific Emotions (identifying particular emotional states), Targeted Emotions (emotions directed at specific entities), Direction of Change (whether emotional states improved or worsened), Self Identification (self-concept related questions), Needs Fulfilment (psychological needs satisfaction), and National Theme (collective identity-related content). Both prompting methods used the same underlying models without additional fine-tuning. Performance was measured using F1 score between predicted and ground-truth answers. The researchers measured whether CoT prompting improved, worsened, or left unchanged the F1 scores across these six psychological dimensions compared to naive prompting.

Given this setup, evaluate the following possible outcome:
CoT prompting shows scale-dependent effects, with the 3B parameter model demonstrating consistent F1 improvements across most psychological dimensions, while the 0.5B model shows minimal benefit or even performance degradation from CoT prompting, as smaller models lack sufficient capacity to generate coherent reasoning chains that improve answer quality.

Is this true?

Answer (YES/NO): NO